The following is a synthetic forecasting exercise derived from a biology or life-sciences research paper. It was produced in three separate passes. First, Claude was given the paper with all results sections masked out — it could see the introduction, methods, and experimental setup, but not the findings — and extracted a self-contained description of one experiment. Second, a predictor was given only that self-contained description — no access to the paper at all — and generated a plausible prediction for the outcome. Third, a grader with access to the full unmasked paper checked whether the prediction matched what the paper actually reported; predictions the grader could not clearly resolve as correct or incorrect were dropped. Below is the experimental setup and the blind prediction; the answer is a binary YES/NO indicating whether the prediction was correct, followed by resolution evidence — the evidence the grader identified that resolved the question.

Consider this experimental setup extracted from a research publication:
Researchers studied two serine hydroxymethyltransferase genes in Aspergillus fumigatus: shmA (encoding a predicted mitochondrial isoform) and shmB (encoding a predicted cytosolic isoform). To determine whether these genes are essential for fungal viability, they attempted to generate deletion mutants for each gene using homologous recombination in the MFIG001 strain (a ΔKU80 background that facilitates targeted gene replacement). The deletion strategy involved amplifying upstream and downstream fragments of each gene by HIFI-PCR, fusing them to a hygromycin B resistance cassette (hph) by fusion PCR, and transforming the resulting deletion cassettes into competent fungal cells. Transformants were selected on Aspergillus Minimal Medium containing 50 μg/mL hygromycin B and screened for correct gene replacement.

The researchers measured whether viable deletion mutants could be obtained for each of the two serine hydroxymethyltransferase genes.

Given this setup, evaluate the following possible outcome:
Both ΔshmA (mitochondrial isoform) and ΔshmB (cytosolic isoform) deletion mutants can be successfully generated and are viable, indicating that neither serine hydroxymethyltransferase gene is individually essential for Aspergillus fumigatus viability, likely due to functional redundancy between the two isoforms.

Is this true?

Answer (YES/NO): NO